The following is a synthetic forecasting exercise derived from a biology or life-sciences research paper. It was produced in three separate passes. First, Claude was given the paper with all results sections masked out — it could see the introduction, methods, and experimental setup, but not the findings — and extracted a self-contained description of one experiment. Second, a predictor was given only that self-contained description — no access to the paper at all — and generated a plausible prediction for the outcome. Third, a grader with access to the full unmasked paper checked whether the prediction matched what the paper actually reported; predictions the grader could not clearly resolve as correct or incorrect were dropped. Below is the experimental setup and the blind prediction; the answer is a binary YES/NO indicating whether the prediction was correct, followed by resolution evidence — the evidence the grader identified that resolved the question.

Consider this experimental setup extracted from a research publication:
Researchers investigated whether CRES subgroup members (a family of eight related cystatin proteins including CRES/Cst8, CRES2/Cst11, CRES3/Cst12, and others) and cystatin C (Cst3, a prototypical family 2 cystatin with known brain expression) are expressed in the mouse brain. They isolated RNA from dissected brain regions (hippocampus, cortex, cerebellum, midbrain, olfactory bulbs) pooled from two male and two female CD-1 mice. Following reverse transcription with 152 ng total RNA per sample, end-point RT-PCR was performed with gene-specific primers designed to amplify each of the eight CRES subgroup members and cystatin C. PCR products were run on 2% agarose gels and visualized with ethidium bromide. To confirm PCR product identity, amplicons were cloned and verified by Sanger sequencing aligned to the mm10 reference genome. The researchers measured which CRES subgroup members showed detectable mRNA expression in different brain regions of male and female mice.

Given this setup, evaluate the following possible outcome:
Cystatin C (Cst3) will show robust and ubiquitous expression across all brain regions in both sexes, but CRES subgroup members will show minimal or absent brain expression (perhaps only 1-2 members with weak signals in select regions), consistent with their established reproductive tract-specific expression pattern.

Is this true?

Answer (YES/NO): NO